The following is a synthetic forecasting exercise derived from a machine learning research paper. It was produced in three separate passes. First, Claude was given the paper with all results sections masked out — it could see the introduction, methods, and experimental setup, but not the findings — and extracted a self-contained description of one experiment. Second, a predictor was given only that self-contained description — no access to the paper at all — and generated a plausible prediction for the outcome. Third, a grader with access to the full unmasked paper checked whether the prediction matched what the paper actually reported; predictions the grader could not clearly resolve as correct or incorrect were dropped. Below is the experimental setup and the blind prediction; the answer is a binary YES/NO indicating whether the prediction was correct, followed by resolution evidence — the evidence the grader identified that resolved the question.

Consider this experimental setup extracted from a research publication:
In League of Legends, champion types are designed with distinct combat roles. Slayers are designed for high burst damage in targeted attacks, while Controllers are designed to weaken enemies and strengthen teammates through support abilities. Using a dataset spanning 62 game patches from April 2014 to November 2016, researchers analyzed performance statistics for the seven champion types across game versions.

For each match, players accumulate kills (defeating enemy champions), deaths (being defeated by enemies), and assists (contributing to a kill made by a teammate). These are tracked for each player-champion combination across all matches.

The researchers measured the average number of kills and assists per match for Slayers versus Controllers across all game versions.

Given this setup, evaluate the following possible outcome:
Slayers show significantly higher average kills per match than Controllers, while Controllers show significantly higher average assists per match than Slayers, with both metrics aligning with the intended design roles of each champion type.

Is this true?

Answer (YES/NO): YES